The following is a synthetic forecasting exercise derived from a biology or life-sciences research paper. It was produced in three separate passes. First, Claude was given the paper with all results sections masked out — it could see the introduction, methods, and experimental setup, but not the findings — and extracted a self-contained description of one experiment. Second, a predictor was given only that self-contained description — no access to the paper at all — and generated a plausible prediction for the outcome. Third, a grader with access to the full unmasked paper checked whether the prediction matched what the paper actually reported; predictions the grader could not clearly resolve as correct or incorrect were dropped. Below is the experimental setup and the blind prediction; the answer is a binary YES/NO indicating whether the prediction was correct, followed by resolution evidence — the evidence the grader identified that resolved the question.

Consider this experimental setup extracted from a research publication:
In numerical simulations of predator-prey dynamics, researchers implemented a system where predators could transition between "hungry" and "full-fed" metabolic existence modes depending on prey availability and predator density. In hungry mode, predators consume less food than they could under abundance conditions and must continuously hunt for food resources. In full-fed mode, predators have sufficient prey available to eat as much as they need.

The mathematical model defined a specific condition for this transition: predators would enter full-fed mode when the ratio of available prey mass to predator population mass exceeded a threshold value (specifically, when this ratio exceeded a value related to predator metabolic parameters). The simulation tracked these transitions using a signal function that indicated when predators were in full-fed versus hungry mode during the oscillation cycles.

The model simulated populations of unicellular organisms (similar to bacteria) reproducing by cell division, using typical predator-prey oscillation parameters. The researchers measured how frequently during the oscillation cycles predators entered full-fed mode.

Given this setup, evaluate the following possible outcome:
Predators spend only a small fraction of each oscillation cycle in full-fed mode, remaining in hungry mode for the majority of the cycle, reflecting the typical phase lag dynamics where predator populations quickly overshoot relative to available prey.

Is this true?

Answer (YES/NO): YES